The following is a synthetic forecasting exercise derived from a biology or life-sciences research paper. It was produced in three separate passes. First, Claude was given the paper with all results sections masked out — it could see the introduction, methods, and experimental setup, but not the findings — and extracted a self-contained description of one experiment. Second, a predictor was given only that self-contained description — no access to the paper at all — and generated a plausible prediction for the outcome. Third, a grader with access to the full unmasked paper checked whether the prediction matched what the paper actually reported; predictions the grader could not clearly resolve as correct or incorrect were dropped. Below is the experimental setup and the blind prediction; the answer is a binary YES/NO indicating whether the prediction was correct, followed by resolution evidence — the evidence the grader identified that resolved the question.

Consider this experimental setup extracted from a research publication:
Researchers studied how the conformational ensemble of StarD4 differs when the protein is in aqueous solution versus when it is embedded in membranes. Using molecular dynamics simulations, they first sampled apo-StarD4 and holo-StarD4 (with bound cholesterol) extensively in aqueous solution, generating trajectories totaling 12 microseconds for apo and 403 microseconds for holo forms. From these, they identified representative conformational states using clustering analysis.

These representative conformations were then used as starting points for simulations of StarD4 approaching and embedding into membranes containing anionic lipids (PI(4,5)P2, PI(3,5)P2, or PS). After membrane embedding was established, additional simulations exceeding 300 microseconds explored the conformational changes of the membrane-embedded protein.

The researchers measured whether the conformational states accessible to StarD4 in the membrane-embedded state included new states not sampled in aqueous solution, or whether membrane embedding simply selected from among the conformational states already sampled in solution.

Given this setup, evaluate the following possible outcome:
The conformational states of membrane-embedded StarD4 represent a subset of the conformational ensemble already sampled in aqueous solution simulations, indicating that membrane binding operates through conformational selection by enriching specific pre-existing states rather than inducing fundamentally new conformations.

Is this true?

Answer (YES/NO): YES